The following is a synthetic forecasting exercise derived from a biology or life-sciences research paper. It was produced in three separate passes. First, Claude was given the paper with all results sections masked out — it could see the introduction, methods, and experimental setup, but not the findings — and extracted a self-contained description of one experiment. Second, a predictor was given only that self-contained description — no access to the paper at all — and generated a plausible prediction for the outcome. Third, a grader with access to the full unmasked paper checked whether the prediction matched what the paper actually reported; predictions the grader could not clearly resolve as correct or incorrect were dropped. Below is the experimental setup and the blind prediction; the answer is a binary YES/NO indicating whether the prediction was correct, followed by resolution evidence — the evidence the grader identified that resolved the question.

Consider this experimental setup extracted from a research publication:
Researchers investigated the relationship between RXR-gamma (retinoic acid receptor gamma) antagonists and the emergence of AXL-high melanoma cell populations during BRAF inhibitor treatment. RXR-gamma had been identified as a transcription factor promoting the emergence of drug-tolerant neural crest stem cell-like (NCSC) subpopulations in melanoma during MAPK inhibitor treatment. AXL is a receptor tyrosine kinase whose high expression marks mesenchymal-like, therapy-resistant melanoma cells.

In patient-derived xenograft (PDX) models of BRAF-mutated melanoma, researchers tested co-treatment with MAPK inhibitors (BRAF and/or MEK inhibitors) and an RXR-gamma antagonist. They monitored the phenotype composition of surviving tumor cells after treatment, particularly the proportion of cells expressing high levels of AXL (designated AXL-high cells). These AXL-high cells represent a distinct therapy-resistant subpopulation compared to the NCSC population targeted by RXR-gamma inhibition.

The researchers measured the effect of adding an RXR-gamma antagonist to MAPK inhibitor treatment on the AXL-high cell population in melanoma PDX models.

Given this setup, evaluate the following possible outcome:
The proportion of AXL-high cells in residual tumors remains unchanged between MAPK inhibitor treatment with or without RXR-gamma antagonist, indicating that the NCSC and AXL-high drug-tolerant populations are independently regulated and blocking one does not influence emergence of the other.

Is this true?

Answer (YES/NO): NO